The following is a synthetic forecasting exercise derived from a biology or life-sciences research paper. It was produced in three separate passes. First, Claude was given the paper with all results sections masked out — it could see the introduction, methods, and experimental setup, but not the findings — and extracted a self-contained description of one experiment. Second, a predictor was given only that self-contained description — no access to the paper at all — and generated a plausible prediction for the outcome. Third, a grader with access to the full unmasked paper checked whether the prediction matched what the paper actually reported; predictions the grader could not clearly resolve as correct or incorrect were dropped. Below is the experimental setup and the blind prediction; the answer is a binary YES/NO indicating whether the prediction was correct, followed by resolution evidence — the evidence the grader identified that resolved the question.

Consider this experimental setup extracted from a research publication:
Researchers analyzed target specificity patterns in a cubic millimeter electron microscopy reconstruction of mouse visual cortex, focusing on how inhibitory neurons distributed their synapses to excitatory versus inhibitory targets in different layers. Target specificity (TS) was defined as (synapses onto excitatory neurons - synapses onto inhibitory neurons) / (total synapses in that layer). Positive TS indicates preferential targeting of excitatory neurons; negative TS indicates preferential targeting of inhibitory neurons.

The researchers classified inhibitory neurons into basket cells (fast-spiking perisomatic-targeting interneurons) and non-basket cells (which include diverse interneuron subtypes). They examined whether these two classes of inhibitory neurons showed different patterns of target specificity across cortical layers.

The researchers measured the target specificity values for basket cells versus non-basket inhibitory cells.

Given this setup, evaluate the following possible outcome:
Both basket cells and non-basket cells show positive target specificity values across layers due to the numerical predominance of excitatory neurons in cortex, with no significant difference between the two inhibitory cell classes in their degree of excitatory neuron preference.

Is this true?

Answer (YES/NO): NO